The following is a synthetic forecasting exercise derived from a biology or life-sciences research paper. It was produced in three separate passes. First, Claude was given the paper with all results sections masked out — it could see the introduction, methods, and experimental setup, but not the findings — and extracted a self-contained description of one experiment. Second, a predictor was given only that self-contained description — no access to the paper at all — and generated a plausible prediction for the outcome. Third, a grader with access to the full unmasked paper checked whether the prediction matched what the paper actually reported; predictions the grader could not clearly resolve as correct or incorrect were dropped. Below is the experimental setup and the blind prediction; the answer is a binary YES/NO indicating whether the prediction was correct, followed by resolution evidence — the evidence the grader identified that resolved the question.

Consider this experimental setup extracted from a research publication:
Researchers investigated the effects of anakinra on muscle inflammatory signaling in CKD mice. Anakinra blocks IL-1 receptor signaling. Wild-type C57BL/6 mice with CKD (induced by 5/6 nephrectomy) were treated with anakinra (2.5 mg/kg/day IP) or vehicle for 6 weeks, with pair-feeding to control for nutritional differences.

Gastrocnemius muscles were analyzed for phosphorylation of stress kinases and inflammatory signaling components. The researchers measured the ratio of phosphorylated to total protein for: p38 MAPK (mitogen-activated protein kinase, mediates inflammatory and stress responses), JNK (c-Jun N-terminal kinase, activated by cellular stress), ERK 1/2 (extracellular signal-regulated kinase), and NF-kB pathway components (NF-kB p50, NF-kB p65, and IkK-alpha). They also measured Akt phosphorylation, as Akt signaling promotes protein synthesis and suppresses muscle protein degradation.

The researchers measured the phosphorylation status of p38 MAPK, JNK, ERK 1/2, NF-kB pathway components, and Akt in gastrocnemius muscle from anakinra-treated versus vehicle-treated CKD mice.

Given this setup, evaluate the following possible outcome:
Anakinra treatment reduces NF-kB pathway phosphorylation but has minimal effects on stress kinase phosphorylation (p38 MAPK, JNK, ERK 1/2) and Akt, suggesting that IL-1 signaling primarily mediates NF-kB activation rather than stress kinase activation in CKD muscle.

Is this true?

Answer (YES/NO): NO